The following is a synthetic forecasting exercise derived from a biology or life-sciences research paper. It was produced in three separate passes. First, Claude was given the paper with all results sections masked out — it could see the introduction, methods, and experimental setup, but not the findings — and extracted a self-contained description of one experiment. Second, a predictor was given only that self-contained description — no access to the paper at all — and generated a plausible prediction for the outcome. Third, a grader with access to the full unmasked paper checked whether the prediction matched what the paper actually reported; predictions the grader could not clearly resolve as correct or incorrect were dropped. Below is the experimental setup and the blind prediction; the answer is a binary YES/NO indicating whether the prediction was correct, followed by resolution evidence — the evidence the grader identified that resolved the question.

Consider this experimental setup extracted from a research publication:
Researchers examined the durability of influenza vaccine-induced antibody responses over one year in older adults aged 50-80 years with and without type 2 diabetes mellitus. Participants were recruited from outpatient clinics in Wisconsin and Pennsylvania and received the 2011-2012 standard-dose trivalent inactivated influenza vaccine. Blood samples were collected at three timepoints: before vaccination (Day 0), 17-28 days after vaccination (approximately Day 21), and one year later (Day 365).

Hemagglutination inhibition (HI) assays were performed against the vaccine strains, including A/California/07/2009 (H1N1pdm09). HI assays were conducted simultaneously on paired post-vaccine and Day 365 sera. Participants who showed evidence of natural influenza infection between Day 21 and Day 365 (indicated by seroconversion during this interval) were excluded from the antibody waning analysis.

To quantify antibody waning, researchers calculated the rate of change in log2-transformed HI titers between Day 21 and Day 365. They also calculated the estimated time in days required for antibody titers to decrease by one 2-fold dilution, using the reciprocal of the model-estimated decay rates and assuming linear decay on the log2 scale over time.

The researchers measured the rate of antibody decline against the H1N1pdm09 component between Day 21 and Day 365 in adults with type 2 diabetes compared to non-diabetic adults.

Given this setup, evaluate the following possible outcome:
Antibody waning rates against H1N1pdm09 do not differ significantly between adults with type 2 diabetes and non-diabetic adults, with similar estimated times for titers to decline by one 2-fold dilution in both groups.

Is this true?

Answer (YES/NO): YES